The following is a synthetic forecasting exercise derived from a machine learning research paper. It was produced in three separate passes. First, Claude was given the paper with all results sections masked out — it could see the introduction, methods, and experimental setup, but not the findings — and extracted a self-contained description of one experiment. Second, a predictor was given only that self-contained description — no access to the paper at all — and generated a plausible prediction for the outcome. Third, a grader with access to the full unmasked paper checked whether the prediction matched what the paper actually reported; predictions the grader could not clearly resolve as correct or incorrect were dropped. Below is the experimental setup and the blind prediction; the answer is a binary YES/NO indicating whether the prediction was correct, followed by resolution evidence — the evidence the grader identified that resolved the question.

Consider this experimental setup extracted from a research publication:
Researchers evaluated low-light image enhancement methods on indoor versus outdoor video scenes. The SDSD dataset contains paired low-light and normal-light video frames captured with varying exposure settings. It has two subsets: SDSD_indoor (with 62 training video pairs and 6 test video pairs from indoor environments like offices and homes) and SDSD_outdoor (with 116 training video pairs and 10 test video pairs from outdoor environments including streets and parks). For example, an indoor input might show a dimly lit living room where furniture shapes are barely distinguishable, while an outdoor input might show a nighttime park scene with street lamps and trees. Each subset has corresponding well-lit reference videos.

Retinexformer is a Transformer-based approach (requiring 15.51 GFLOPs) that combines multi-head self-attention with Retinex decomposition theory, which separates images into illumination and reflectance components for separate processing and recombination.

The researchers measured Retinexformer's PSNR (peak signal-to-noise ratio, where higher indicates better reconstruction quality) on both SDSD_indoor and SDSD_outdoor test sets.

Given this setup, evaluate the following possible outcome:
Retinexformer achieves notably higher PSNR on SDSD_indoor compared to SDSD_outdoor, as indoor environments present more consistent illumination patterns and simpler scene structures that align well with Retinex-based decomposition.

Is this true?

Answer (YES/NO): NO